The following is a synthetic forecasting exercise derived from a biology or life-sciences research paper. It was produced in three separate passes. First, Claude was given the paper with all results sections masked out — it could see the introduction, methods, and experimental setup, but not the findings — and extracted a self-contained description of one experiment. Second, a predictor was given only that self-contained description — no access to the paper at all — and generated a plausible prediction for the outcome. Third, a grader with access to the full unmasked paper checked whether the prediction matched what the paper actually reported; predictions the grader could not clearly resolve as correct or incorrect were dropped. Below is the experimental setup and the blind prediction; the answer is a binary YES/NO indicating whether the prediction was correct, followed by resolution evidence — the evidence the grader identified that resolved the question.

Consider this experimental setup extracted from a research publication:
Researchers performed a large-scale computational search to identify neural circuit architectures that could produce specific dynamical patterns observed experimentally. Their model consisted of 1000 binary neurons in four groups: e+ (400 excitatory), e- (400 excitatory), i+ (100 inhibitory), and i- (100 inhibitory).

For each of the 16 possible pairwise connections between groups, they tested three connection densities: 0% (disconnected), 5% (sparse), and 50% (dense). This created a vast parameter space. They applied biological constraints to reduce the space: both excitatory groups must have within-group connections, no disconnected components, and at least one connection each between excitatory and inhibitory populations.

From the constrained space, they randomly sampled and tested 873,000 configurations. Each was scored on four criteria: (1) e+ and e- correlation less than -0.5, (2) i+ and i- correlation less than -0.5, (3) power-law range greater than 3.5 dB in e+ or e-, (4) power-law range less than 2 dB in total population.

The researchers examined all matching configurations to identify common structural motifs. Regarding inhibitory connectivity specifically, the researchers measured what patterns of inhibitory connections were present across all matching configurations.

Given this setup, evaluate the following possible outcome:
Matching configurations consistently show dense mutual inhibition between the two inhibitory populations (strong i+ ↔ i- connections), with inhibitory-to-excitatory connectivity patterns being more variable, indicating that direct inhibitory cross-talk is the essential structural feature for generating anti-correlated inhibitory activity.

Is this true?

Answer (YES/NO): NO